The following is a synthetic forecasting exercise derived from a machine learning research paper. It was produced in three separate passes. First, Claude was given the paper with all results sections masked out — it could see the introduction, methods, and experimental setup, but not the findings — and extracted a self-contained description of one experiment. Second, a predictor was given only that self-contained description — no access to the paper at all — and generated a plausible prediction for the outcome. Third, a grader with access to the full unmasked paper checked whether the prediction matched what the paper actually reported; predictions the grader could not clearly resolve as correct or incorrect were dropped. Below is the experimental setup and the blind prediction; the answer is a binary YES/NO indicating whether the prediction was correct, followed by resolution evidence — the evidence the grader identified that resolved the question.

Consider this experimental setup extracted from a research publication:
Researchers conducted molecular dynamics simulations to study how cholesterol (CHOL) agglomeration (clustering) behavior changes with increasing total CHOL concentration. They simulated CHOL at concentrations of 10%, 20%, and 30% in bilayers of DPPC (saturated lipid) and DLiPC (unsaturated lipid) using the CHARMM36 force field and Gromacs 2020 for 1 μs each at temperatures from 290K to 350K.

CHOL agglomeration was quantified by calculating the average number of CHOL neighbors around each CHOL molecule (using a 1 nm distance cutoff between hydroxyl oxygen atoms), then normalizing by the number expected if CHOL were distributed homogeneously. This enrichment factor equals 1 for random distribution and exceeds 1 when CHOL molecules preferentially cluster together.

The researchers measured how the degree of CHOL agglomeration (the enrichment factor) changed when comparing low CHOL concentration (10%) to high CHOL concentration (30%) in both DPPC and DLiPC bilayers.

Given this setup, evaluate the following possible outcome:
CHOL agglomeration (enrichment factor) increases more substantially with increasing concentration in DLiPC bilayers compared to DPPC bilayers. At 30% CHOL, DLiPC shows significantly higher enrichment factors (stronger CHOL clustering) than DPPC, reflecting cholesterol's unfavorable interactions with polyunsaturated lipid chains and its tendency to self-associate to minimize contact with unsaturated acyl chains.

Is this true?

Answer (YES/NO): NO